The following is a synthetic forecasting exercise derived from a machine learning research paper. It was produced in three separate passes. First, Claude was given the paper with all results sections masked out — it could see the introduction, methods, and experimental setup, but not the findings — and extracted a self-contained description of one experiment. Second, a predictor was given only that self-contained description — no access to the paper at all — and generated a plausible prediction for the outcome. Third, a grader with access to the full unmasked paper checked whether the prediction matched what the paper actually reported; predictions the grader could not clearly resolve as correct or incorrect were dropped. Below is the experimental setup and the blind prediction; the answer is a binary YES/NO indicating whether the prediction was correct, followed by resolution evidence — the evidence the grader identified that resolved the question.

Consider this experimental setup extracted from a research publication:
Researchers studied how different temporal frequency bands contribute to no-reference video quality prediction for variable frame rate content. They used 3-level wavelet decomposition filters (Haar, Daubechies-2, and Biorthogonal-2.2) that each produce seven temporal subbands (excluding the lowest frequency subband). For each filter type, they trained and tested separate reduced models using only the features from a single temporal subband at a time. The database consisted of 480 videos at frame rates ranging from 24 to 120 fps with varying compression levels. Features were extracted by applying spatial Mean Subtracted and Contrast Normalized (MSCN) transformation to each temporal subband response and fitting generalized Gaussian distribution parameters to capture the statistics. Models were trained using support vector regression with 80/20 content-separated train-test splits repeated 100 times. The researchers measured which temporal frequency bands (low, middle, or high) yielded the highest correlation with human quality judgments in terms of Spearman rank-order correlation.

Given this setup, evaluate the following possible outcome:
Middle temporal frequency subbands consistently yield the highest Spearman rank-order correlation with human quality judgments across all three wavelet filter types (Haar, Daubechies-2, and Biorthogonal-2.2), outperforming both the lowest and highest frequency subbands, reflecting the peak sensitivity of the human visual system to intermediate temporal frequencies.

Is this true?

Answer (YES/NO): YES